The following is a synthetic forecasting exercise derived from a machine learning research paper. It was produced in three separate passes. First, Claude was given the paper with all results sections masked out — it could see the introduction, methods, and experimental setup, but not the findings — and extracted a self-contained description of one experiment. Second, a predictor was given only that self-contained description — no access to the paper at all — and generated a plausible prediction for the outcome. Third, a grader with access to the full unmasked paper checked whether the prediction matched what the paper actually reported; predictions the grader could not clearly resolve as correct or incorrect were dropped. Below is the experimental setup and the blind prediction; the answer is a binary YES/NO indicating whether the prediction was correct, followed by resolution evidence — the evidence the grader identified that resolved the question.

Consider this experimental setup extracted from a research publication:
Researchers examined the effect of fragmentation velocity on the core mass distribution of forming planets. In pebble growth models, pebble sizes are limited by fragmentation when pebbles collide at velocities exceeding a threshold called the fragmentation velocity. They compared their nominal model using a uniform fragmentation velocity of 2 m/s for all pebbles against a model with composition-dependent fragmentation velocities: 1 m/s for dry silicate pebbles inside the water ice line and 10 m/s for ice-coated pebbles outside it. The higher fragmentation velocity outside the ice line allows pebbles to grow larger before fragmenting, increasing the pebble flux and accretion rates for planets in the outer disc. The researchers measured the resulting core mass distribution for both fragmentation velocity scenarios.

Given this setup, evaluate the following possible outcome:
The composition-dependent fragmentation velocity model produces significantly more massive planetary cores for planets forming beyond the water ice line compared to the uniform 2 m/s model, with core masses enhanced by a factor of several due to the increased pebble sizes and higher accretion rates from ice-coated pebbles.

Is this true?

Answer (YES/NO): NO